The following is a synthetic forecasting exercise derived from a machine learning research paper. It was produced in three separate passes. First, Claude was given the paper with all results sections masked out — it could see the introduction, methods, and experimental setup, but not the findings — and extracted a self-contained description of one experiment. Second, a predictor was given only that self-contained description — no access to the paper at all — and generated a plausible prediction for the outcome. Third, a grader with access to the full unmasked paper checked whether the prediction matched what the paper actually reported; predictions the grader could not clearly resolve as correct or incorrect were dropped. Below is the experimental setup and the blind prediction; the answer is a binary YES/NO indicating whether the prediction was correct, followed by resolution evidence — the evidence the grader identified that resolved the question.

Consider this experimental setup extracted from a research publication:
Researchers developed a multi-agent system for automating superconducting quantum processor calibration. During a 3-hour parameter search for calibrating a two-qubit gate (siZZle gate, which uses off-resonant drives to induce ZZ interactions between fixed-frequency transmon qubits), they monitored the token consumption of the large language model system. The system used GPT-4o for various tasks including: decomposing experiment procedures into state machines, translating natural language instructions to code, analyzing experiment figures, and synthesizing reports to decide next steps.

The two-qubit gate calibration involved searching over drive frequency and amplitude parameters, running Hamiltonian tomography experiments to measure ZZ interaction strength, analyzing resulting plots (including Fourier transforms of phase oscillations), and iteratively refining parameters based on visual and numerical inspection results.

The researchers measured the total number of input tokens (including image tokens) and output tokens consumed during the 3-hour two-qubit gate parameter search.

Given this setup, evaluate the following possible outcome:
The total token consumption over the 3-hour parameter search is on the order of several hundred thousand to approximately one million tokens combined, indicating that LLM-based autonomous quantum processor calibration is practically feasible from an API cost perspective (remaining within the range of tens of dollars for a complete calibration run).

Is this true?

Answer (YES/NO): NO